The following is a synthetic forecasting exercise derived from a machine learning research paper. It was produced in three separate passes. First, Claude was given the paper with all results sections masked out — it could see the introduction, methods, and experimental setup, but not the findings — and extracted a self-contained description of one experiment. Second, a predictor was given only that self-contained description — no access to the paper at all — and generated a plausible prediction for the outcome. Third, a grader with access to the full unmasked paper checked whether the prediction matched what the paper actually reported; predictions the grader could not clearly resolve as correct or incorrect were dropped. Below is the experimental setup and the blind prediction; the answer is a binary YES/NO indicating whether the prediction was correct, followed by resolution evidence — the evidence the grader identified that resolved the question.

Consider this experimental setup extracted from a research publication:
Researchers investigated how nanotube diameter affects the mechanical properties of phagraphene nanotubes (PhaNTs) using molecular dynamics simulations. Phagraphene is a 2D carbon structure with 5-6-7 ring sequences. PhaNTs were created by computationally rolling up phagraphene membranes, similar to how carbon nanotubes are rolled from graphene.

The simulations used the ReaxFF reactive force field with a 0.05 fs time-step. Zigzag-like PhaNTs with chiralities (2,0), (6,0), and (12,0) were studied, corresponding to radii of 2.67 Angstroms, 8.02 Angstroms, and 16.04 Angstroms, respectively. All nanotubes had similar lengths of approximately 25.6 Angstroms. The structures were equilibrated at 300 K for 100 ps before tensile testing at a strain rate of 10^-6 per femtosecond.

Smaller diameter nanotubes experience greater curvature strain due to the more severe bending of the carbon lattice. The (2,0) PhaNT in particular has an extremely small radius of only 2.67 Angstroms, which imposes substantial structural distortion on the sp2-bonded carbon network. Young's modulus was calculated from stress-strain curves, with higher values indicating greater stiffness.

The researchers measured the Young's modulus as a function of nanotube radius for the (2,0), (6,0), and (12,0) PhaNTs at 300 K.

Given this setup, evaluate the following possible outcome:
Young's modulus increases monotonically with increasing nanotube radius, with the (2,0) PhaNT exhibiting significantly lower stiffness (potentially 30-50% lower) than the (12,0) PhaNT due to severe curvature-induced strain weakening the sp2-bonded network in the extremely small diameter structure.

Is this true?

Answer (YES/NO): NO